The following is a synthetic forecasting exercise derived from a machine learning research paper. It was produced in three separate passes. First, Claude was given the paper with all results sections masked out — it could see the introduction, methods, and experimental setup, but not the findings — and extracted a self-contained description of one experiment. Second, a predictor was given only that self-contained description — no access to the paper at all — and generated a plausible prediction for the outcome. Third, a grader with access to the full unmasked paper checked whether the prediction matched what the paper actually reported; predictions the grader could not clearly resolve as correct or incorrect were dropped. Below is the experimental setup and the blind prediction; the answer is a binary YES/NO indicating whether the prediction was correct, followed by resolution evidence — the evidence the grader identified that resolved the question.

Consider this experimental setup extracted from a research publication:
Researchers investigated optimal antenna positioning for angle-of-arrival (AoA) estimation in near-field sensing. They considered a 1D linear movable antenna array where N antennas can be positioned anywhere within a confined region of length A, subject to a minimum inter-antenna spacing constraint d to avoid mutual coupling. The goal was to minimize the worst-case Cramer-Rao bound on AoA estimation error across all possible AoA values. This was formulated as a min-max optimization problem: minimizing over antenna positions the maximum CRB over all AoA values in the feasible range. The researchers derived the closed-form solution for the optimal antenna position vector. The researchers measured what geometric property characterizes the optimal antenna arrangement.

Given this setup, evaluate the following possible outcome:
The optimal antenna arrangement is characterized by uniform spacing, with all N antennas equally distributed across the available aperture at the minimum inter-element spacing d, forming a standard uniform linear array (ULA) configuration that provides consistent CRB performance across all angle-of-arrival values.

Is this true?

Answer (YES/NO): NO